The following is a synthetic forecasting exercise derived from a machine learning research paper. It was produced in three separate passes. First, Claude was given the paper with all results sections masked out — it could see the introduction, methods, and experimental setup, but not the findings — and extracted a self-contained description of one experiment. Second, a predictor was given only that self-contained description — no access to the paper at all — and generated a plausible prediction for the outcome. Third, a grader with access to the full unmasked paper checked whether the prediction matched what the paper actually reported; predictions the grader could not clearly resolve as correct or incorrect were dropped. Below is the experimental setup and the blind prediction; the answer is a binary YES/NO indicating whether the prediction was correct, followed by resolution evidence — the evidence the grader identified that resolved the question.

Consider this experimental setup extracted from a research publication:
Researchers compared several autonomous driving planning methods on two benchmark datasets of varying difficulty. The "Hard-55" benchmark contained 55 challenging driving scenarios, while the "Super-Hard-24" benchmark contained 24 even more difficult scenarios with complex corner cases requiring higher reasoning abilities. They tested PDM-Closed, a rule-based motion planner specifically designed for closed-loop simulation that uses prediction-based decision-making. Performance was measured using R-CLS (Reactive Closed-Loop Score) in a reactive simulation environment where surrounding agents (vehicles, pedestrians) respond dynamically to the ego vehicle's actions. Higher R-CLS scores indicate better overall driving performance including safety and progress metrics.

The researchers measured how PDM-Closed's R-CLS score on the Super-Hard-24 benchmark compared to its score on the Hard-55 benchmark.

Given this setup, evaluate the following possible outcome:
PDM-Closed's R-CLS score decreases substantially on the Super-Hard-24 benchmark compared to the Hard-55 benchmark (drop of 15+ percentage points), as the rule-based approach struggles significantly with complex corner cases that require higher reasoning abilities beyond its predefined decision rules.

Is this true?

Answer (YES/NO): YES